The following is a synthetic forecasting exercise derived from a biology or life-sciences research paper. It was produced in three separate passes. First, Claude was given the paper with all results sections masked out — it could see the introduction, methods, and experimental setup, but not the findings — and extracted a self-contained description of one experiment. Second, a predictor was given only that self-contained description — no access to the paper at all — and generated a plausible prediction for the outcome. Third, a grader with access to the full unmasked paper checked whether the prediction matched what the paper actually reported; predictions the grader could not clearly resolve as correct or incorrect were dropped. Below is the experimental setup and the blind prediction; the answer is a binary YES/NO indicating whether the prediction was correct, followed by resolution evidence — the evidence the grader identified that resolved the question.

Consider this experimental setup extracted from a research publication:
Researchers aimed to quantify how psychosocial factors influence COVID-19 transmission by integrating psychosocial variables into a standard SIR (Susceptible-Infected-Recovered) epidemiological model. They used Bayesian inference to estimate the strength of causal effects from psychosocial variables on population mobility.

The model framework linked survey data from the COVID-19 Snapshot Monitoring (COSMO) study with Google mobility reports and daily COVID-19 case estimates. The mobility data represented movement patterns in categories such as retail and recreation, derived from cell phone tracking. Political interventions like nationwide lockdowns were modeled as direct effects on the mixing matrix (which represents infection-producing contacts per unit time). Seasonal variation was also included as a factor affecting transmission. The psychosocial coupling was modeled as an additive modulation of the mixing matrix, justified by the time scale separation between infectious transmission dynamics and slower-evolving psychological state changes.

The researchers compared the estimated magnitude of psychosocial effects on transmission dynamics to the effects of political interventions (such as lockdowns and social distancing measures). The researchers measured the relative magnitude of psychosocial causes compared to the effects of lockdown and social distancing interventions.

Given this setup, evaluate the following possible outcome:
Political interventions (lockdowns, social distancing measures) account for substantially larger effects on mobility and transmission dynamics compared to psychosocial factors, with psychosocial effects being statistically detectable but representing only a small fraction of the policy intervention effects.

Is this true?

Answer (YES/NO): NO